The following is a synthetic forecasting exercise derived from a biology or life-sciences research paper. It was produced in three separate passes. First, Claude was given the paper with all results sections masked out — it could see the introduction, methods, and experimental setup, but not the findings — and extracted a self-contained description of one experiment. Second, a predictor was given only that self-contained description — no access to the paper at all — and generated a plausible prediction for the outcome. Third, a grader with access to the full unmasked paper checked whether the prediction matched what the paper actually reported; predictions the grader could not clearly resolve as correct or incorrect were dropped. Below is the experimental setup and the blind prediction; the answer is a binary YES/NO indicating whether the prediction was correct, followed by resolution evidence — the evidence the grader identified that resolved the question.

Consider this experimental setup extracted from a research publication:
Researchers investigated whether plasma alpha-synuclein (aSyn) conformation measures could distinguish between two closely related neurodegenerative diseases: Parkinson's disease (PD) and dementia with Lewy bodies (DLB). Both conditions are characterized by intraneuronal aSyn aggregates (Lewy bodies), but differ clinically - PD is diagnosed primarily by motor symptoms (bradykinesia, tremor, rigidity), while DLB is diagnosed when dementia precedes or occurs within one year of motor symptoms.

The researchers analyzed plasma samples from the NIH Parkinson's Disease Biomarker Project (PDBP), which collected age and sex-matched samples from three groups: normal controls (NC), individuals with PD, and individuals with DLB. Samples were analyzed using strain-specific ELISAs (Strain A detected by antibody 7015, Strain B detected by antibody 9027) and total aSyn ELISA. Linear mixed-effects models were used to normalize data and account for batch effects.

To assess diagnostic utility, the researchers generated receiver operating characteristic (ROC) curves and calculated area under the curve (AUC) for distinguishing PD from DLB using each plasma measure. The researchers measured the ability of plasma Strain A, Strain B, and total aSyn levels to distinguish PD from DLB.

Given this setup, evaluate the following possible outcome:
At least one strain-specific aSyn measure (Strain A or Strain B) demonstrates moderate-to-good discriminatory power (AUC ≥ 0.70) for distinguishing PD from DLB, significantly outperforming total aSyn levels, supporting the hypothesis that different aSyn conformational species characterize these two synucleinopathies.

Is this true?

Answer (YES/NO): YES